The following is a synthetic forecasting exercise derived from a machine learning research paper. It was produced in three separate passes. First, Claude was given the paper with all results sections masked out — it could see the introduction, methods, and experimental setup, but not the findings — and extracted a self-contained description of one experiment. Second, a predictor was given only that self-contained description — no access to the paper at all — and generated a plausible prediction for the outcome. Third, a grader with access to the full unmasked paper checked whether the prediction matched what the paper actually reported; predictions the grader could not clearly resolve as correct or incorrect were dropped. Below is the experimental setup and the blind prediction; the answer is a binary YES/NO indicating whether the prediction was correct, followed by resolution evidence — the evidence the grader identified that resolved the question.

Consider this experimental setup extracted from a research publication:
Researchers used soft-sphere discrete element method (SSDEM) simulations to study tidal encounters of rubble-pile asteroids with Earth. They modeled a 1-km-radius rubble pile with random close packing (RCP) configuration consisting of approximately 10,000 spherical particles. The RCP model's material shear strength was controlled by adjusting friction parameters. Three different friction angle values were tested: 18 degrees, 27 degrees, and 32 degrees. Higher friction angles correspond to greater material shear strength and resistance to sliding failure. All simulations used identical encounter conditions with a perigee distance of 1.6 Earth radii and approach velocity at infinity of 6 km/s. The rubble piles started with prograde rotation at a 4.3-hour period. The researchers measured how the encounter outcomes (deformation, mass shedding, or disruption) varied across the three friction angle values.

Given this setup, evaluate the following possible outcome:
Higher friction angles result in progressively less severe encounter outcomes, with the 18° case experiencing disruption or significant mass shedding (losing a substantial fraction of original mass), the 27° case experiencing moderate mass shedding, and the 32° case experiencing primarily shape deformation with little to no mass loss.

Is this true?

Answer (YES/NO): NO